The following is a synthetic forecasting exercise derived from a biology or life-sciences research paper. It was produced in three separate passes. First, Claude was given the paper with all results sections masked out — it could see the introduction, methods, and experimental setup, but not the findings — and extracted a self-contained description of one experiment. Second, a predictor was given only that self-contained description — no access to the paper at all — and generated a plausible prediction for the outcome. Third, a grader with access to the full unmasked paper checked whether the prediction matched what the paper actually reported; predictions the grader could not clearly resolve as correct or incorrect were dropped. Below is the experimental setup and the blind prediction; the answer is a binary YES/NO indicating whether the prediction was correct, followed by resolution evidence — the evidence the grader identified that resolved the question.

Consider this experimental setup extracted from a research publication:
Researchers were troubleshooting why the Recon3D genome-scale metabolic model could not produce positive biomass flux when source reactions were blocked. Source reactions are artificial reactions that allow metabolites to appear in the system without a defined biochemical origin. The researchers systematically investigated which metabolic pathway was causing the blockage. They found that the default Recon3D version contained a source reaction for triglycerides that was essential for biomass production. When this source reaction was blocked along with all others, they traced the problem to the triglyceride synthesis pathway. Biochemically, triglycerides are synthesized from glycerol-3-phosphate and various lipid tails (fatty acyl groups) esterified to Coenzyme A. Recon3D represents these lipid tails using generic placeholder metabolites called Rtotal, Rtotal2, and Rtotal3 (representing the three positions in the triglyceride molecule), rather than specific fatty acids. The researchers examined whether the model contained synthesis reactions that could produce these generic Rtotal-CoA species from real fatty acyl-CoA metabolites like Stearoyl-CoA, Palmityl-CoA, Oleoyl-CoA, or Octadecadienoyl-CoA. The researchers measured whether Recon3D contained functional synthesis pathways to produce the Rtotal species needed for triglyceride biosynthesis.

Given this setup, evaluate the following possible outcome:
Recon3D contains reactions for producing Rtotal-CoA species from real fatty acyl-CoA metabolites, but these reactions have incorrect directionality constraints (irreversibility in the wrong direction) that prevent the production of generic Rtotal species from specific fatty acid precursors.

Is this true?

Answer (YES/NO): NO